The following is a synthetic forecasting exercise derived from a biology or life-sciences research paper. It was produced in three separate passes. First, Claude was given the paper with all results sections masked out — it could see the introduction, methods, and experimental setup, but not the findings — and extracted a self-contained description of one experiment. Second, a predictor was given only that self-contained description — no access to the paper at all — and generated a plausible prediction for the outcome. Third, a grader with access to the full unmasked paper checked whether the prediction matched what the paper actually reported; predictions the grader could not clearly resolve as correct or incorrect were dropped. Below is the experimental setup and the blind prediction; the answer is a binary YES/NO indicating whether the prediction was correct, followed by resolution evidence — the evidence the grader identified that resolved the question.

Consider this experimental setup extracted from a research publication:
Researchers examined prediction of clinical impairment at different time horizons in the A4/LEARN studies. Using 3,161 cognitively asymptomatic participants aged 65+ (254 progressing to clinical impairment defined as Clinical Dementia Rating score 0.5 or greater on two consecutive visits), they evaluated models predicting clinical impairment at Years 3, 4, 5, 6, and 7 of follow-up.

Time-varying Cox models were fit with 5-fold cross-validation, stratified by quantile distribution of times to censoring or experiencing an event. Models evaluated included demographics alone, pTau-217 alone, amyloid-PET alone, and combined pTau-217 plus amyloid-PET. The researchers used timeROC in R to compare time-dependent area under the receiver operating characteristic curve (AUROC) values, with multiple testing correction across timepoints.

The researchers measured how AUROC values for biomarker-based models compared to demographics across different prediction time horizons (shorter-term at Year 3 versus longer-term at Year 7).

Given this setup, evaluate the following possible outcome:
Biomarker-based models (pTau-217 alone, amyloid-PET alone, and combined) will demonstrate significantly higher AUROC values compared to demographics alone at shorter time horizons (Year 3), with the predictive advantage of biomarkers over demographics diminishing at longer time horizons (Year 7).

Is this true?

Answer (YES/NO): NO